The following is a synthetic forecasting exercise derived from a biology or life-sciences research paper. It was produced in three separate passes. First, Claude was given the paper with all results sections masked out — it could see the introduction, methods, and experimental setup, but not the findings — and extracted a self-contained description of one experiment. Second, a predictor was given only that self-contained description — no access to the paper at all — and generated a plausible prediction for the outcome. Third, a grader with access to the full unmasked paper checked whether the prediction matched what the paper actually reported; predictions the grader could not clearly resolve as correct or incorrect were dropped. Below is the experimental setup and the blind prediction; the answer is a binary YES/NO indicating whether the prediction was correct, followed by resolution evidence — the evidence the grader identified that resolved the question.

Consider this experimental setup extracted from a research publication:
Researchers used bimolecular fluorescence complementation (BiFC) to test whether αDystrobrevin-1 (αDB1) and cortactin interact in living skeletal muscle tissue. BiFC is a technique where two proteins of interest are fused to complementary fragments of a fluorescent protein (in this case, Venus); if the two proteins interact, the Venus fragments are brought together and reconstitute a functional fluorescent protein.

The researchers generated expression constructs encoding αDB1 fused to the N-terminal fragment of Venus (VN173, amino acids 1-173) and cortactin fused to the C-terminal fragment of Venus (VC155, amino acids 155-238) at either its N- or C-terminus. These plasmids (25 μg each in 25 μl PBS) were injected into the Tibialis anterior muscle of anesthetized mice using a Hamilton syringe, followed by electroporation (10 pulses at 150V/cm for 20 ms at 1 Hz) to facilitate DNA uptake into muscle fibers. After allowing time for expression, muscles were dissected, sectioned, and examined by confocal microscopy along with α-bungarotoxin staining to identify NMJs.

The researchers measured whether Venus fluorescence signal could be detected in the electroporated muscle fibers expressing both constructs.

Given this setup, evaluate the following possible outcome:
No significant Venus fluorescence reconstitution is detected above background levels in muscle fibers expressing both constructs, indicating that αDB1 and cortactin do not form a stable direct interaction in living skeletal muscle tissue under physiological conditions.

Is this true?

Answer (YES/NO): NO